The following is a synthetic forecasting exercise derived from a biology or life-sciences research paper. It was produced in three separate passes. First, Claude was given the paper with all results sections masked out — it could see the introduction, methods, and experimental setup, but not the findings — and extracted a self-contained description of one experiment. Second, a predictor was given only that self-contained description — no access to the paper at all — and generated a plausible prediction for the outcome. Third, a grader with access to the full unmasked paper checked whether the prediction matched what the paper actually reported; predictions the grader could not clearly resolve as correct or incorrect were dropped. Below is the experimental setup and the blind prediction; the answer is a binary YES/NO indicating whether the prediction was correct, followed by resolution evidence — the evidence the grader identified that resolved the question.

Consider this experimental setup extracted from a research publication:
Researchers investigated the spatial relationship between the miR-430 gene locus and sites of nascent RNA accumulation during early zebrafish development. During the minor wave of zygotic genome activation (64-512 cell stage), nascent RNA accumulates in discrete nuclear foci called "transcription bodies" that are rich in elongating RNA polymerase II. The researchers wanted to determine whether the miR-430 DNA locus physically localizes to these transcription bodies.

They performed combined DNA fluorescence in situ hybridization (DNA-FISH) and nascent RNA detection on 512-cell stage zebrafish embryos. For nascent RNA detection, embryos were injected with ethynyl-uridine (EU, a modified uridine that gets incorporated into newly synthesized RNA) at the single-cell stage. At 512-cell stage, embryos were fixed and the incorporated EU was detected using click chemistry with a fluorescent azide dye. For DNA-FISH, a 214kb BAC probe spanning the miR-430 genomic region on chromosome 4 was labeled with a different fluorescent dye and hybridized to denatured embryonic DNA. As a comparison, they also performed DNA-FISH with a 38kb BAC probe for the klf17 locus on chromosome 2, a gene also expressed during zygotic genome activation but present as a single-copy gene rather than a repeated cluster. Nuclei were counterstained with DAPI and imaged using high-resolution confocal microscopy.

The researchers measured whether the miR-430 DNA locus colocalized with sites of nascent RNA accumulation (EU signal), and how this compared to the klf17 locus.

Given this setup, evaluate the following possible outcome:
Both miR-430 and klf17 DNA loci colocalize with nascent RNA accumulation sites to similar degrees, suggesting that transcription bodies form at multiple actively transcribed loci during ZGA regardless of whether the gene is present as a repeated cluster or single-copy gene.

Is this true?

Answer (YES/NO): NO